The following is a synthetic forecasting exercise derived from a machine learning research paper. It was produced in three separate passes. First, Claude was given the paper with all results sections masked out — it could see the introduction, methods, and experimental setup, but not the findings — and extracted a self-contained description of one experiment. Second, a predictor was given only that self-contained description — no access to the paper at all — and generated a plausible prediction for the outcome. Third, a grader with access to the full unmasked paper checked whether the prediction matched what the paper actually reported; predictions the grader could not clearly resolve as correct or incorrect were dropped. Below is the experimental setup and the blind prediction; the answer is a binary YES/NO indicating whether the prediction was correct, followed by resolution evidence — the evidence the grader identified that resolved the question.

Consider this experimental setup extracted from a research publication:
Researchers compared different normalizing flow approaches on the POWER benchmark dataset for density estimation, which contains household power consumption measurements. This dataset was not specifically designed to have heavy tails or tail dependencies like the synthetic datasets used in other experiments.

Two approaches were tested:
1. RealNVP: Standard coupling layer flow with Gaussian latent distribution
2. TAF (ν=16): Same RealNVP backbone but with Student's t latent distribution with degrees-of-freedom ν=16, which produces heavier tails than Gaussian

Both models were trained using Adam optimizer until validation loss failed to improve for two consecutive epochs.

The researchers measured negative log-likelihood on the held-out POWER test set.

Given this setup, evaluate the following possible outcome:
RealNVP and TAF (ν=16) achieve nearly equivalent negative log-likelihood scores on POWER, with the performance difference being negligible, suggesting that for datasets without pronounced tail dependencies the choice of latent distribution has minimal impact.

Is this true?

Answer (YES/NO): NO